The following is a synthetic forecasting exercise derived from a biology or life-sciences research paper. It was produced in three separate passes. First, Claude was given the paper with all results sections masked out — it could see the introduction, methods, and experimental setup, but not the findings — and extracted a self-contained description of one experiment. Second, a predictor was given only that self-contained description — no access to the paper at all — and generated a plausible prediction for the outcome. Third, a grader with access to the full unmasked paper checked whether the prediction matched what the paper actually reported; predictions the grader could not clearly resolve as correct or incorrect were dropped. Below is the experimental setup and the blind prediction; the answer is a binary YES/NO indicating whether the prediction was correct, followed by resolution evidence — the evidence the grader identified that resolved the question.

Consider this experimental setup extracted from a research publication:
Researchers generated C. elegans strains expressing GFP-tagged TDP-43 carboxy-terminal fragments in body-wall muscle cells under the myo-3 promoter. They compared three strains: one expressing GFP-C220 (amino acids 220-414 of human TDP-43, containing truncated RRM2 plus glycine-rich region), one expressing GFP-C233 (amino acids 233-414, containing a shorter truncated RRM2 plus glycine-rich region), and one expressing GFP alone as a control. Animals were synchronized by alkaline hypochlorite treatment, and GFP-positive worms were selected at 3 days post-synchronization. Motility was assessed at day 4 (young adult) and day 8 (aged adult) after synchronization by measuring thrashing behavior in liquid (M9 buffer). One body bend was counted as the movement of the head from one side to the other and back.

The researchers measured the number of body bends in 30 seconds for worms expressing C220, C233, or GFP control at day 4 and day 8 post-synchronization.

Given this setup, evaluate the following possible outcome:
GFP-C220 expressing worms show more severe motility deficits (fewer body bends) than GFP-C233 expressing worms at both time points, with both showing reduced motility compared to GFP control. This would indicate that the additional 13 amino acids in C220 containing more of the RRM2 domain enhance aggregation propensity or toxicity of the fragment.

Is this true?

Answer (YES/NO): YES